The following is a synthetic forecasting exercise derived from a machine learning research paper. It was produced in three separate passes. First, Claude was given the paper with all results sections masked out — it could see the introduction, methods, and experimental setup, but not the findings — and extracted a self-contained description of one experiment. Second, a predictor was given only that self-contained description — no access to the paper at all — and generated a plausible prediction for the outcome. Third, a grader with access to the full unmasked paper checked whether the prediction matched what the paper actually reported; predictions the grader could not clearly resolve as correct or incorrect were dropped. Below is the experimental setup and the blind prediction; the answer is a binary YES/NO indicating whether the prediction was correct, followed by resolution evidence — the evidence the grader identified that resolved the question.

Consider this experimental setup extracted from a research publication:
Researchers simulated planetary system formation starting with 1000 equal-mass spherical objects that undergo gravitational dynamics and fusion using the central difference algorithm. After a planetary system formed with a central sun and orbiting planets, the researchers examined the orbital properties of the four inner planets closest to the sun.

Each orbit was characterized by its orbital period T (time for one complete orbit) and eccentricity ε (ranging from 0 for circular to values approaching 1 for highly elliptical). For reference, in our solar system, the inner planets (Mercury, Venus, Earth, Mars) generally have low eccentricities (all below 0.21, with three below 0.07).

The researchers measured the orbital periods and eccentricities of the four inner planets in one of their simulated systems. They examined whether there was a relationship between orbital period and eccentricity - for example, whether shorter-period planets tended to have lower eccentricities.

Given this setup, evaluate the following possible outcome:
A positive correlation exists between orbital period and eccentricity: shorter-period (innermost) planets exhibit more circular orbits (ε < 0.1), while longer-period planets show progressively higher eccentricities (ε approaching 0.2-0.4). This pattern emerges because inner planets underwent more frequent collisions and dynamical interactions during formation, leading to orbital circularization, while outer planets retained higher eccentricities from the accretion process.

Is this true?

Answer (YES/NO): NO